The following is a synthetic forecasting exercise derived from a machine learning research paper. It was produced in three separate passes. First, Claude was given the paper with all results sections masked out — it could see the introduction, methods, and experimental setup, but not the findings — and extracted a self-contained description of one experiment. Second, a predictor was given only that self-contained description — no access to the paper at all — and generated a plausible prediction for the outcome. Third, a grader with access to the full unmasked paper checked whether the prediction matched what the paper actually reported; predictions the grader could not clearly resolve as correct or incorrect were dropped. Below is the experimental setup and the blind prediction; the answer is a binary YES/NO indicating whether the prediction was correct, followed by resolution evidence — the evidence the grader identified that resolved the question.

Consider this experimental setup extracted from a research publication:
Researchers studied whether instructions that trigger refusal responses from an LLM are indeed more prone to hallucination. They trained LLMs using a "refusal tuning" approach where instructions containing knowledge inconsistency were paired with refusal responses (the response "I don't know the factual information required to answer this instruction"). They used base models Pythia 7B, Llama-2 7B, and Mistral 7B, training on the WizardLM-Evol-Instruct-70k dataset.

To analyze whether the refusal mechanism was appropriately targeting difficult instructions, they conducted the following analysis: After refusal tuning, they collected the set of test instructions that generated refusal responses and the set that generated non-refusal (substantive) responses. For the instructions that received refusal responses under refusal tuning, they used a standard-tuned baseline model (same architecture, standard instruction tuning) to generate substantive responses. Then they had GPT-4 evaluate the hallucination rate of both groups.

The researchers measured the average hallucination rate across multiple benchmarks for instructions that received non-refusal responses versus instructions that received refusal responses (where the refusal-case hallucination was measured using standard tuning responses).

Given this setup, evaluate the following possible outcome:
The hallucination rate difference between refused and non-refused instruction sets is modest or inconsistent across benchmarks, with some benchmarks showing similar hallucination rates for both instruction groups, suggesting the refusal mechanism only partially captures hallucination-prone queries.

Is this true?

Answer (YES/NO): NO